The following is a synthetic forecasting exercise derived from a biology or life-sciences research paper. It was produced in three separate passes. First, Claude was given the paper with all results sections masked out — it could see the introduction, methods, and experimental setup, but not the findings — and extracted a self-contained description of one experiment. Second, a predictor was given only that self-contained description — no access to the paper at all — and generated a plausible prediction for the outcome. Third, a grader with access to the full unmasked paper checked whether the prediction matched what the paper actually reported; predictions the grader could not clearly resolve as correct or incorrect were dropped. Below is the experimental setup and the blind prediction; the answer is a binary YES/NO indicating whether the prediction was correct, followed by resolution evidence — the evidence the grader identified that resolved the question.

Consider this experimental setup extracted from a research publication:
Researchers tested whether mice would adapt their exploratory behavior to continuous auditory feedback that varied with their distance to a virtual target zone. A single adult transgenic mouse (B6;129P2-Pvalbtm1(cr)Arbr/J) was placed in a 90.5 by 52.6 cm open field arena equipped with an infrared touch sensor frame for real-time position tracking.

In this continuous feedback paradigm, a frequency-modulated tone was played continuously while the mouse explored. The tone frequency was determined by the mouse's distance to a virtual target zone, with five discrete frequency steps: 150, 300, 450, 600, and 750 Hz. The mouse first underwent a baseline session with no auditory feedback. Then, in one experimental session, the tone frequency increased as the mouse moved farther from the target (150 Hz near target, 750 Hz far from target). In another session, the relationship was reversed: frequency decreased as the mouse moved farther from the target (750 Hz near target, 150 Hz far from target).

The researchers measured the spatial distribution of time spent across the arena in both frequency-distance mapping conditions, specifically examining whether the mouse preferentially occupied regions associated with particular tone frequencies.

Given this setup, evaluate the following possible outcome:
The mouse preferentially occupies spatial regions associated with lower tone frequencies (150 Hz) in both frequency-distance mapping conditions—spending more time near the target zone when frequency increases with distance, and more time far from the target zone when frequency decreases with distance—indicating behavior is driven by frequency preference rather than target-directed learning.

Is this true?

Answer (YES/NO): NO